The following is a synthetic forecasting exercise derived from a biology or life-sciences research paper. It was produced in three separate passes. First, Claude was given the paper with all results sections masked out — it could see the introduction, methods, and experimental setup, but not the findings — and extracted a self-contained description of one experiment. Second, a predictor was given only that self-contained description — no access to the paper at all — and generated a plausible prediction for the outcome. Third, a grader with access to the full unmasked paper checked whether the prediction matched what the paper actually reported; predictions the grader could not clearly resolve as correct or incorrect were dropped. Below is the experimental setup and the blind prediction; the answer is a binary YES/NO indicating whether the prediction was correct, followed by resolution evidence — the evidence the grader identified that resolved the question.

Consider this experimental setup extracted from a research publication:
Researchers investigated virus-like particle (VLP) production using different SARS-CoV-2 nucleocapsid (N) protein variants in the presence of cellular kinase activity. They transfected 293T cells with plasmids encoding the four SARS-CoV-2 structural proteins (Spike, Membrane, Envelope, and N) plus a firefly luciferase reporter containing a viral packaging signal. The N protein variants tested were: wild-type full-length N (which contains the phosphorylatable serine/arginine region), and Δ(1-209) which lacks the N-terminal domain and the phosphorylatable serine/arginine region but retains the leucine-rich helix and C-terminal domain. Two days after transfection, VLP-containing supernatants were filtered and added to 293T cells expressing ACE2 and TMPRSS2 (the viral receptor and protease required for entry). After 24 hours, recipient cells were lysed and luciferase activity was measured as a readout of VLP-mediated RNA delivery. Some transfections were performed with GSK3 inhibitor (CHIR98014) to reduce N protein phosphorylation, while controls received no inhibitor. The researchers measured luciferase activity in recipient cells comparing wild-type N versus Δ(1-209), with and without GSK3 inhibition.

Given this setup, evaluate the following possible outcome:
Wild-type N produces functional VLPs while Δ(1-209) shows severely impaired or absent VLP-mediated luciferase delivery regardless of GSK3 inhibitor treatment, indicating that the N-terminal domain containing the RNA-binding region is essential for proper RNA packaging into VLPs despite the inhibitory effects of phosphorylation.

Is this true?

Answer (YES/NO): NO